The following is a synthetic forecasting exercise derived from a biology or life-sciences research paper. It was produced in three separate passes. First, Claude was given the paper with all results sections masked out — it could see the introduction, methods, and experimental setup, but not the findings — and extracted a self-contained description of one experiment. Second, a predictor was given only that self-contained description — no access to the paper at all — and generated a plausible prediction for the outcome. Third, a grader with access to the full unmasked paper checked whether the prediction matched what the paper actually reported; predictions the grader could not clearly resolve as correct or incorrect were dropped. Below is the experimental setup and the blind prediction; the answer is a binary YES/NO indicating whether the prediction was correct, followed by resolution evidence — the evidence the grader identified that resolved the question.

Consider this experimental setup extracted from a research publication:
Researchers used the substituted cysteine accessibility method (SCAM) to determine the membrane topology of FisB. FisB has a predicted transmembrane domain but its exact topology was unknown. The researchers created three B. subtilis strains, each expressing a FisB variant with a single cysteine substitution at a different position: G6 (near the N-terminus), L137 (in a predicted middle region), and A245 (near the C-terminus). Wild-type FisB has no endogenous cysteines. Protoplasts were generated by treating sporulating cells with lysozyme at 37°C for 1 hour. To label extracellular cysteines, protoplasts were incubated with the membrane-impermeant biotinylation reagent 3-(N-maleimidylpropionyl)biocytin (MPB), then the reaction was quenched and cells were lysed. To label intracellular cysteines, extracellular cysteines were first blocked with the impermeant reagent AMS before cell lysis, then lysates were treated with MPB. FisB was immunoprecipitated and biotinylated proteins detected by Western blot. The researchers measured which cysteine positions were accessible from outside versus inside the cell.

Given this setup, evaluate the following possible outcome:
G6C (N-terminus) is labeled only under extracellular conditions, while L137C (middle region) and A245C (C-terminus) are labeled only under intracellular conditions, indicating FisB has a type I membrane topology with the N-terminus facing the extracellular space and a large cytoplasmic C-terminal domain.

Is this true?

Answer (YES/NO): NO